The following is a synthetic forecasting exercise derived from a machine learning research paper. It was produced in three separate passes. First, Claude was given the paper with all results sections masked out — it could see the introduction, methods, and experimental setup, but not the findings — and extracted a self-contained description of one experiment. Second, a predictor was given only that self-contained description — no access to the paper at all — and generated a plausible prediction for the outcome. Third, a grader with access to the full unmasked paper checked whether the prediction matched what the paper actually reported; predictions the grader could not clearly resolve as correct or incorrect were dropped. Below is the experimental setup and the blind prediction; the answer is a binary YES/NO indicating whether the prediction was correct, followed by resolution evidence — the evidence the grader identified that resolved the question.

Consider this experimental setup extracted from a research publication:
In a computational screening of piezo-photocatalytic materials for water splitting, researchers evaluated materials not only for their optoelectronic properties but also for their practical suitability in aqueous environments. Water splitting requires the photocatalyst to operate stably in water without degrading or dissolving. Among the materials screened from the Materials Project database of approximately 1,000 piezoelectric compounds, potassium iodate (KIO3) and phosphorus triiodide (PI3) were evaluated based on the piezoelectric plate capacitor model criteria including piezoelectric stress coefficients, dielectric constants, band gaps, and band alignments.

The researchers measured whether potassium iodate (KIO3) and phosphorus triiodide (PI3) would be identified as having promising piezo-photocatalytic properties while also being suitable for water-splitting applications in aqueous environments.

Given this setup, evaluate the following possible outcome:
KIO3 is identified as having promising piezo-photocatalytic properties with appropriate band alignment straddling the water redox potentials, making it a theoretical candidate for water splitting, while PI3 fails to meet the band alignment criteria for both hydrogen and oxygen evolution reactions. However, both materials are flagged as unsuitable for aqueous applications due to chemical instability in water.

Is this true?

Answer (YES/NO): NO